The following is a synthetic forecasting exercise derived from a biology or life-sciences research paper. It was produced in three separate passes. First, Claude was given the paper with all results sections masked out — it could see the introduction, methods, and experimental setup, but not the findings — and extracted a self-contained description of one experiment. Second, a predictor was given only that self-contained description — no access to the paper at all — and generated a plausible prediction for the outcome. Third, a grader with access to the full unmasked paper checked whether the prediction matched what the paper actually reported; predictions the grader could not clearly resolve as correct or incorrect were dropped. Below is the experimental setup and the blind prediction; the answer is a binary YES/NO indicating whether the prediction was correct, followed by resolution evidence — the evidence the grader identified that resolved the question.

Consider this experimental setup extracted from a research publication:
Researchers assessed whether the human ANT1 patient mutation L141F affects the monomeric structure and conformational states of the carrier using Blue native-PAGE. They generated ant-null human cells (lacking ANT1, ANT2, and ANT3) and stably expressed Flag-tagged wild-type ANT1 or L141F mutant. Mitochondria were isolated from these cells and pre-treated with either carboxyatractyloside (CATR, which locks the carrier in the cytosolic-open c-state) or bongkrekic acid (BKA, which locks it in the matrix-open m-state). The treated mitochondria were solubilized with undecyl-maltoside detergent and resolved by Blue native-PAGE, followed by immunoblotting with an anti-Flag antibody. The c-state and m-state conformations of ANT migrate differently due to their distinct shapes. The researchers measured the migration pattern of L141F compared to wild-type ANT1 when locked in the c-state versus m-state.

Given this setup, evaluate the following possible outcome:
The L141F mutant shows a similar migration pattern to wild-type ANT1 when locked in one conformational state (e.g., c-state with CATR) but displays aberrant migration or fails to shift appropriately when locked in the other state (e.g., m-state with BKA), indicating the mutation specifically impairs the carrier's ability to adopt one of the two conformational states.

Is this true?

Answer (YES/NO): NO